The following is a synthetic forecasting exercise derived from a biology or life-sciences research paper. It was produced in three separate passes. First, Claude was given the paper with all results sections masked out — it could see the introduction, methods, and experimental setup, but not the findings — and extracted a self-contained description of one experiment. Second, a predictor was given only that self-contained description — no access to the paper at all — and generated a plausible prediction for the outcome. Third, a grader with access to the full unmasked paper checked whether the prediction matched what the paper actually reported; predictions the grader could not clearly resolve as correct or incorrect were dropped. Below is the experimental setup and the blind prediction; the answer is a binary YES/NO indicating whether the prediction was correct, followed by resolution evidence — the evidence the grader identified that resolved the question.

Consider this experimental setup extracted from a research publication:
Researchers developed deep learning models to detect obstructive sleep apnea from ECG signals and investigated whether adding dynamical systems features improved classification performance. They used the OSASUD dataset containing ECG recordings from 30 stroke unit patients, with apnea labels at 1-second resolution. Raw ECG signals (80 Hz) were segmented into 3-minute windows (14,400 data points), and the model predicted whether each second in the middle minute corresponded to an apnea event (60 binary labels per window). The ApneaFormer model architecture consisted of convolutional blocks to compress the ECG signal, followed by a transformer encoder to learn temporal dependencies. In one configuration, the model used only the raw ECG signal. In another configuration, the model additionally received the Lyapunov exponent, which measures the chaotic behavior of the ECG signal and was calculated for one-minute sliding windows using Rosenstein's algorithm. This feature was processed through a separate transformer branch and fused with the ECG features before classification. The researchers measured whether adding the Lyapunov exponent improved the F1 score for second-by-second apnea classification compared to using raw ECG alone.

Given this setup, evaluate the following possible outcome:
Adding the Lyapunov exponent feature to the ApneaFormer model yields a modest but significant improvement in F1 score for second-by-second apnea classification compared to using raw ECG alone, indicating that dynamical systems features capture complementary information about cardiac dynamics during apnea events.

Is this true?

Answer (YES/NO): YES